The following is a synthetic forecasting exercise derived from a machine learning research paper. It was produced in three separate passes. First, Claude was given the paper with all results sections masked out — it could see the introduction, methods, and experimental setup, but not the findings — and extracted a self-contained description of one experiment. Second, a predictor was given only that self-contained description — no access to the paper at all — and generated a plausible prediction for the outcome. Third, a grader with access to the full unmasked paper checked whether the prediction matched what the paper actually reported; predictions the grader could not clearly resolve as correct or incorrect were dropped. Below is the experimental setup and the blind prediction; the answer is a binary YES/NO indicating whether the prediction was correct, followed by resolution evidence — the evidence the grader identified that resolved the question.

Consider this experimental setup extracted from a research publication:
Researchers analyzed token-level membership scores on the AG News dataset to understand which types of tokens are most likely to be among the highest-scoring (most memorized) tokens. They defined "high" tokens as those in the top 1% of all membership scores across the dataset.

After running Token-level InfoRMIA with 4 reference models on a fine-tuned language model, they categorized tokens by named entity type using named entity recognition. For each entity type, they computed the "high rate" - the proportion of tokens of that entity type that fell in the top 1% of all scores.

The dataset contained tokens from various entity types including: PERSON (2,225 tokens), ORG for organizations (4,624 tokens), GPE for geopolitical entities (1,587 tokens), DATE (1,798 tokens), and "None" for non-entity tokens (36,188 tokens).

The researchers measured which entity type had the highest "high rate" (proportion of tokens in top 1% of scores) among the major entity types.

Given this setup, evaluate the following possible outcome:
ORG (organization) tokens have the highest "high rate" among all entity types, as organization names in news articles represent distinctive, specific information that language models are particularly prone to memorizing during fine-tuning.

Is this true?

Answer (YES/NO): NO